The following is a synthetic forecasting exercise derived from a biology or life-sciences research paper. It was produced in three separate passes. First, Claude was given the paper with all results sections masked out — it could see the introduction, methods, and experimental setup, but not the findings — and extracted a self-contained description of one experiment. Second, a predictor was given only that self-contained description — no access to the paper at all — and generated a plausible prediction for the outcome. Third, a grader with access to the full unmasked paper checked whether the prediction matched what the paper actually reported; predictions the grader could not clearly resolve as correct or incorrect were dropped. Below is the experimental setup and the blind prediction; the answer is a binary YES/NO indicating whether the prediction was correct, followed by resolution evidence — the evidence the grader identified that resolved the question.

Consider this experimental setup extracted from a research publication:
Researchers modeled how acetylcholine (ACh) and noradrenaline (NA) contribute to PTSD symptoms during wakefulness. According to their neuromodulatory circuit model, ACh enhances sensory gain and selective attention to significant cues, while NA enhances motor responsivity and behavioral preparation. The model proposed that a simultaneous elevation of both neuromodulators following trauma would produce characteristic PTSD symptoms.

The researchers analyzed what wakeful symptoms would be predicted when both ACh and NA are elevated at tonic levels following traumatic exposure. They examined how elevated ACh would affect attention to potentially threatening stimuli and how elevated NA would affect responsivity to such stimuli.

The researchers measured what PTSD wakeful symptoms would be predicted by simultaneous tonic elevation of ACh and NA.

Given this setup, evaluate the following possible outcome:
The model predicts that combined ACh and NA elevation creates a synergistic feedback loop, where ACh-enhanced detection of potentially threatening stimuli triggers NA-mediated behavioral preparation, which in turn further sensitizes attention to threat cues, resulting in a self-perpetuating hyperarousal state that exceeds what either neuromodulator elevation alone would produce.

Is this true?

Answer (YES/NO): NO